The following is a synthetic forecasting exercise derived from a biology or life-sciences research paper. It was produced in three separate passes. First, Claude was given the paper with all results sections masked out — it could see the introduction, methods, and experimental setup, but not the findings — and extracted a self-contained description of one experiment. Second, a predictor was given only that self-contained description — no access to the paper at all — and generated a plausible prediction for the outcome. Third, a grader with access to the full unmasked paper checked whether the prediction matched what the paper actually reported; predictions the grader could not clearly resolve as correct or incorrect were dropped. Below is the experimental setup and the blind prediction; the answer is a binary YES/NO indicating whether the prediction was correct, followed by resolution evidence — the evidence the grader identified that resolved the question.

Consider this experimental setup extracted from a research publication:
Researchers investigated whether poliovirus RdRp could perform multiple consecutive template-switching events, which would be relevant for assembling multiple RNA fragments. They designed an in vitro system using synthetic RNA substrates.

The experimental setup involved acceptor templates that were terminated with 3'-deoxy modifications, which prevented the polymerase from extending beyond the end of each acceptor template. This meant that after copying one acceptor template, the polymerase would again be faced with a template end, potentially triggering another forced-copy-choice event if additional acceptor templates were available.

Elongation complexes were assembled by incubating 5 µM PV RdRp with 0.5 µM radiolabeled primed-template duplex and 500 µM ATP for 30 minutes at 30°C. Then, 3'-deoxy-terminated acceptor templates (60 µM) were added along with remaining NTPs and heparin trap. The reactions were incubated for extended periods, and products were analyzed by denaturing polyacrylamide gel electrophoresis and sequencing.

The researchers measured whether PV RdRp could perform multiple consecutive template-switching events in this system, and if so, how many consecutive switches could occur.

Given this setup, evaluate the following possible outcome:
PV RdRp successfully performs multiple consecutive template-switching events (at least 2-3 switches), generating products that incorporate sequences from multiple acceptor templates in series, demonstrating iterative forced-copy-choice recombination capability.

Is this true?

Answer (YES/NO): YES